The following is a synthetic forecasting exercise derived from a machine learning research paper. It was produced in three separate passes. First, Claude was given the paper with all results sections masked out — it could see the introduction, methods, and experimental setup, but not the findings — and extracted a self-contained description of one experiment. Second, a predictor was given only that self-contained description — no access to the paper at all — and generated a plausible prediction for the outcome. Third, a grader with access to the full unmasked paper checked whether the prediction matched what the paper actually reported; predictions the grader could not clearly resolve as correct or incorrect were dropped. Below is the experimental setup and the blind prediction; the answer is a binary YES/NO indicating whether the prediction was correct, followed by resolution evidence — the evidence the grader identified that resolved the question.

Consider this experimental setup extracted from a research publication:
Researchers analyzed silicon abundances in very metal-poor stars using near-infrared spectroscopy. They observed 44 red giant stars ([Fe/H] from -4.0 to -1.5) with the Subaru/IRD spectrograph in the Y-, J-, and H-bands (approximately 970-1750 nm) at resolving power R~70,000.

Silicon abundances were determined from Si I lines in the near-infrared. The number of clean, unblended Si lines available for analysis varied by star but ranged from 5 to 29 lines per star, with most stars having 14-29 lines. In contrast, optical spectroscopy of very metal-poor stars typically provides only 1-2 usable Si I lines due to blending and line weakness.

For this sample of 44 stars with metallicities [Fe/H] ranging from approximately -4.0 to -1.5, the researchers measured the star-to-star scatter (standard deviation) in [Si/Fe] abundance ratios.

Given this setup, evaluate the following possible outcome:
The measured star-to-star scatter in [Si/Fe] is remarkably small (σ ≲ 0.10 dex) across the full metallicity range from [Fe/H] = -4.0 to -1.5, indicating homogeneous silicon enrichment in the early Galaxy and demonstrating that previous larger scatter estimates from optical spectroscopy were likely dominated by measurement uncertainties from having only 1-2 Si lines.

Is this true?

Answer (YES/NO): NO